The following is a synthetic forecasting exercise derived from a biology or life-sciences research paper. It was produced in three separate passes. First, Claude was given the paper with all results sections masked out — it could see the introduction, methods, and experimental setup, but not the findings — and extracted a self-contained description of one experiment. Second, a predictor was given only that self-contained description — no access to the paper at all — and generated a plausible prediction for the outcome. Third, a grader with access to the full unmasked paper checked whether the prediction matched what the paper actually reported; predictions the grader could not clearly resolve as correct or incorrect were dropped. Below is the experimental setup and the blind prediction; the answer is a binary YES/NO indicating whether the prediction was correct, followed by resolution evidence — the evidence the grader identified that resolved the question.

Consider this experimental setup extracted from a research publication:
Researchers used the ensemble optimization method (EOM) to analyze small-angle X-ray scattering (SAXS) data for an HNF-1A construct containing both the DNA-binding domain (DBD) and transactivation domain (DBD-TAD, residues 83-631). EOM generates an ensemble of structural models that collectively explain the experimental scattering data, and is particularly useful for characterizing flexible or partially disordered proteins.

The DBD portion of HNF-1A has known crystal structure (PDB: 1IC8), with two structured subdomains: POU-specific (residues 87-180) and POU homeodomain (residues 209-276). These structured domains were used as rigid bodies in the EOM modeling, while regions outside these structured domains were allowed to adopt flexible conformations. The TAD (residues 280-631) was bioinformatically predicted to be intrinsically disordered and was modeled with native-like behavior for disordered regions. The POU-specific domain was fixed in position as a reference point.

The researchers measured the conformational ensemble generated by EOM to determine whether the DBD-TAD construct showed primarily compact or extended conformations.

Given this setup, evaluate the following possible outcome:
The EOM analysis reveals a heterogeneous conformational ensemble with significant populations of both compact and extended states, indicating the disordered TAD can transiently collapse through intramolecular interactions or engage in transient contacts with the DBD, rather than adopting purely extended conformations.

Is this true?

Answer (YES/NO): YES